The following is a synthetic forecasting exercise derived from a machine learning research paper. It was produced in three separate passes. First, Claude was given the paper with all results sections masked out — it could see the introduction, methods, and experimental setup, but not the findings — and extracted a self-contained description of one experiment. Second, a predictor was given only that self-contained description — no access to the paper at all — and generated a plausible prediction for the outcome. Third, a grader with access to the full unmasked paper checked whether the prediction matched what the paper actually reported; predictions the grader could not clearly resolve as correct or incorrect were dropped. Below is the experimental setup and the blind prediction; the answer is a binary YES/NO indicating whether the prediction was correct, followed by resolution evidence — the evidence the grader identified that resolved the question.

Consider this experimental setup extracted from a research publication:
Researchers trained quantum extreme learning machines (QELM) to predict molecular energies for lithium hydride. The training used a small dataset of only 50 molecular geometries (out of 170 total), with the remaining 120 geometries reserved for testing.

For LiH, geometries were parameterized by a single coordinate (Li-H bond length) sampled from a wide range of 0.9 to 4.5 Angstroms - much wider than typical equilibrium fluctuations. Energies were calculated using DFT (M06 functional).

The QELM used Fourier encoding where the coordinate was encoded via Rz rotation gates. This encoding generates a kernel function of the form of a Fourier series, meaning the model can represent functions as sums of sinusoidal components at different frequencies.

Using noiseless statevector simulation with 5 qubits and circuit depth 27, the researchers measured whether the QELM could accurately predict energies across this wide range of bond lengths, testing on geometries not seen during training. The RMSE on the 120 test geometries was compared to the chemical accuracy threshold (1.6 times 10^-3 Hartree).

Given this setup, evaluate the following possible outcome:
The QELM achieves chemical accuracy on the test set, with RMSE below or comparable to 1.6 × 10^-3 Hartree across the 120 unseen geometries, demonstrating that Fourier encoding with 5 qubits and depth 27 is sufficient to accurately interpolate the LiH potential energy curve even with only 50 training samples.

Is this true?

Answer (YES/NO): YES